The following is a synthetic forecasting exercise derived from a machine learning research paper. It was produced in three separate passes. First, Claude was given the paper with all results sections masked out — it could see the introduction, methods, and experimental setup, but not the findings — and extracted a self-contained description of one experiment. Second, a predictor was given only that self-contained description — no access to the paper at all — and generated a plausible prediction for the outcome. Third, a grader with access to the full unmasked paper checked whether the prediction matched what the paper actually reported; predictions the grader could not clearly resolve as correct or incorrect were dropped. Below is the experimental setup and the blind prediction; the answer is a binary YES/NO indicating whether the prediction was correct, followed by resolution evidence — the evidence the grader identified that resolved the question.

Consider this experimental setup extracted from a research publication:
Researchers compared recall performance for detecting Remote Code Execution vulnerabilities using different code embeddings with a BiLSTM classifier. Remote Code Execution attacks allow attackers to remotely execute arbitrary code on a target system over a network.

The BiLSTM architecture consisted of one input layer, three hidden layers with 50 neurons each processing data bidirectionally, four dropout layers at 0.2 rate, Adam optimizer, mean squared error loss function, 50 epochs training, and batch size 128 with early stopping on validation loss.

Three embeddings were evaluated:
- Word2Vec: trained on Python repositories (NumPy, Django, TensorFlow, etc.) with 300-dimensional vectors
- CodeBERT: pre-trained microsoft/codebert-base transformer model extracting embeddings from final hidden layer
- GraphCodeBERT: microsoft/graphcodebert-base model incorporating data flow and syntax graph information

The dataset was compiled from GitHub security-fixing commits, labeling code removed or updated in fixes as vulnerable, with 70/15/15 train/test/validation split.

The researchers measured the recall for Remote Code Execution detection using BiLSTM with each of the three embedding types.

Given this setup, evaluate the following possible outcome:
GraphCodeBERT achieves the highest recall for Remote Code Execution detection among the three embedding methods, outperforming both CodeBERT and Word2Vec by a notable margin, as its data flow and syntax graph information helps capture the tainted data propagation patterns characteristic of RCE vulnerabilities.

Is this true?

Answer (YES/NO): NO